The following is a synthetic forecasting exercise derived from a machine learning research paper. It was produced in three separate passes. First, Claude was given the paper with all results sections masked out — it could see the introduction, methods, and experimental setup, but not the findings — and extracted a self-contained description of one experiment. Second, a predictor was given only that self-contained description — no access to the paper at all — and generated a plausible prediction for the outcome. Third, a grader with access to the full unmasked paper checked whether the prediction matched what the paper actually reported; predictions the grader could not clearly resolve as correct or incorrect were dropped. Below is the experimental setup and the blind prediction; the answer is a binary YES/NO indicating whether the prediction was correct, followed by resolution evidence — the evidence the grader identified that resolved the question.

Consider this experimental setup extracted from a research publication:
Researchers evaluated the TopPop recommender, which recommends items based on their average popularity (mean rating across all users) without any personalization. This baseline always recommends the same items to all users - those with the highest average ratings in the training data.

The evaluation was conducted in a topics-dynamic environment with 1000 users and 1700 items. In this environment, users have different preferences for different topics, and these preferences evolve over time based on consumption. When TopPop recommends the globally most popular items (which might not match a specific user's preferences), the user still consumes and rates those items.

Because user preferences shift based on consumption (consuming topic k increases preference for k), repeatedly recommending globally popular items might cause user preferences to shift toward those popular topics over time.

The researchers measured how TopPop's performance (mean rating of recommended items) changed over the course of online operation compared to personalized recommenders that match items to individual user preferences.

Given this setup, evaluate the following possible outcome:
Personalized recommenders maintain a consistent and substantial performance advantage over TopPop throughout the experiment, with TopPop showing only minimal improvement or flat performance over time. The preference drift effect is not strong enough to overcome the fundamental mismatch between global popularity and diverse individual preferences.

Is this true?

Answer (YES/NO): NO